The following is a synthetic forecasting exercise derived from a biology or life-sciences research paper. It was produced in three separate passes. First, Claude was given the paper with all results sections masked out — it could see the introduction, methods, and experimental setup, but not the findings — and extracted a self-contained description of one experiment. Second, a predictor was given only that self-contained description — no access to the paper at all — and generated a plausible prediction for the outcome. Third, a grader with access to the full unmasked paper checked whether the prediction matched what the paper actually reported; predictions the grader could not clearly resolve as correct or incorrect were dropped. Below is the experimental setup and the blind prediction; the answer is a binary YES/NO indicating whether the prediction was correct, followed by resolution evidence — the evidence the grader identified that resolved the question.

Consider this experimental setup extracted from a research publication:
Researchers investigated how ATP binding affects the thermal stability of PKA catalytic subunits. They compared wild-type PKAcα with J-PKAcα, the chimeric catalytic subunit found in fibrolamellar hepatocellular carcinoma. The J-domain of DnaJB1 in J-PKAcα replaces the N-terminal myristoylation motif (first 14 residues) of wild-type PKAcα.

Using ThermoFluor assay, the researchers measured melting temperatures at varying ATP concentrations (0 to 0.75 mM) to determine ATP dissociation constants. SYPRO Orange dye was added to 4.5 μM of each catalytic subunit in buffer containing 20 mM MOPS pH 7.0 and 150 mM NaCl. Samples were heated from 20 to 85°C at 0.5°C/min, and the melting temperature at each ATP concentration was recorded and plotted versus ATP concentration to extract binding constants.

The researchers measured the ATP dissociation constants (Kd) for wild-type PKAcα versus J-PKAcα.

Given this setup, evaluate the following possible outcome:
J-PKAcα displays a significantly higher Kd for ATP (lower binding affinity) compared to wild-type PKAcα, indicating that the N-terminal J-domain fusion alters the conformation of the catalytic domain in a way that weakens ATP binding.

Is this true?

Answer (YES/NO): NO